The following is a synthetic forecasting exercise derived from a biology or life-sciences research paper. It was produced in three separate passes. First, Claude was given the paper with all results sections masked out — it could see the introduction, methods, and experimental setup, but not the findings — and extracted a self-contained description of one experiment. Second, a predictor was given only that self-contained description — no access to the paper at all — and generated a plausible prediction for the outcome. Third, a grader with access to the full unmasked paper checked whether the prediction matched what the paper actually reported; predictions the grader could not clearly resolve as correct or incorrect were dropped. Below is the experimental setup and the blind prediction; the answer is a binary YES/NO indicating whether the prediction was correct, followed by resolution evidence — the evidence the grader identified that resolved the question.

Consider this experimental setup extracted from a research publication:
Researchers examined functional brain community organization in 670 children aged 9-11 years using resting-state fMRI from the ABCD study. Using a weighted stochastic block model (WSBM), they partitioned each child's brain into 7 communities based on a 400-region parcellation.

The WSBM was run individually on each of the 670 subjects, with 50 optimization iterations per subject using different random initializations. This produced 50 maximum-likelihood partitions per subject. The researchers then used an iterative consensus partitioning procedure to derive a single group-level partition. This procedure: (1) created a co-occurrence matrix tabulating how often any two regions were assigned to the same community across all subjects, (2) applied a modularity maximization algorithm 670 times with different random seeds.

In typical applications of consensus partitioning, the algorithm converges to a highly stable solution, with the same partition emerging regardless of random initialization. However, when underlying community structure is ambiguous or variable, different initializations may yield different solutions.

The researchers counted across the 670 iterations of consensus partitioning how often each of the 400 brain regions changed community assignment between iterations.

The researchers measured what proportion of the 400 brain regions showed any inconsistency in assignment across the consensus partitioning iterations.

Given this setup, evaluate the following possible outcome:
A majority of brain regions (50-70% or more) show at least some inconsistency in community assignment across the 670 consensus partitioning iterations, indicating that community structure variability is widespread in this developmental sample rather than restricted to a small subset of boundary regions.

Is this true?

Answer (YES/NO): NO